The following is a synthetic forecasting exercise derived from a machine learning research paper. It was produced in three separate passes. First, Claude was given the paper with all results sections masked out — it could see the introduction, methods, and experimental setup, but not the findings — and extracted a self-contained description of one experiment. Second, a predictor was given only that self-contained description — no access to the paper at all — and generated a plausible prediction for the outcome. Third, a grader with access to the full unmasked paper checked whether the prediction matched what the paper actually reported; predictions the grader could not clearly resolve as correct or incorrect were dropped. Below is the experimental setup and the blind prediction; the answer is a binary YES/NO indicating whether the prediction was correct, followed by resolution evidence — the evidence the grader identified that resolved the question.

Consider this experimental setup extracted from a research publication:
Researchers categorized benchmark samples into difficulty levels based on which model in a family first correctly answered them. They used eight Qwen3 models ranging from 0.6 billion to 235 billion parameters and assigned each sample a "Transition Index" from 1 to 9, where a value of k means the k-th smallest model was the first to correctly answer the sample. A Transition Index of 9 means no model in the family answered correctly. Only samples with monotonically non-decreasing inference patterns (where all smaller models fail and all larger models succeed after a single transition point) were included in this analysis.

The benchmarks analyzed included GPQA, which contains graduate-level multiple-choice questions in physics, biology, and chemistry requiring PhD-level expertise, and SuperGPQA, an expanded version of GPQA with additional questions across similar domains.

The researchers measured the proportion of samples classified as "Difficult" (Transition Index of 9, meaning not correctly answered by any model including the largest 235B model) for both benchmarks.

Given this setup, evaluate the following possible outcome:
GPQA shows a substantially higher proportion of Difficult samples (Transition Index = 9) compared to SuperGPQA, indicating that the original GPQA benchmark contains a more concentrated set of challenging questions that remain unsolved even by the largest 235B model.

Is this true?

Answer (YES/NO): NO